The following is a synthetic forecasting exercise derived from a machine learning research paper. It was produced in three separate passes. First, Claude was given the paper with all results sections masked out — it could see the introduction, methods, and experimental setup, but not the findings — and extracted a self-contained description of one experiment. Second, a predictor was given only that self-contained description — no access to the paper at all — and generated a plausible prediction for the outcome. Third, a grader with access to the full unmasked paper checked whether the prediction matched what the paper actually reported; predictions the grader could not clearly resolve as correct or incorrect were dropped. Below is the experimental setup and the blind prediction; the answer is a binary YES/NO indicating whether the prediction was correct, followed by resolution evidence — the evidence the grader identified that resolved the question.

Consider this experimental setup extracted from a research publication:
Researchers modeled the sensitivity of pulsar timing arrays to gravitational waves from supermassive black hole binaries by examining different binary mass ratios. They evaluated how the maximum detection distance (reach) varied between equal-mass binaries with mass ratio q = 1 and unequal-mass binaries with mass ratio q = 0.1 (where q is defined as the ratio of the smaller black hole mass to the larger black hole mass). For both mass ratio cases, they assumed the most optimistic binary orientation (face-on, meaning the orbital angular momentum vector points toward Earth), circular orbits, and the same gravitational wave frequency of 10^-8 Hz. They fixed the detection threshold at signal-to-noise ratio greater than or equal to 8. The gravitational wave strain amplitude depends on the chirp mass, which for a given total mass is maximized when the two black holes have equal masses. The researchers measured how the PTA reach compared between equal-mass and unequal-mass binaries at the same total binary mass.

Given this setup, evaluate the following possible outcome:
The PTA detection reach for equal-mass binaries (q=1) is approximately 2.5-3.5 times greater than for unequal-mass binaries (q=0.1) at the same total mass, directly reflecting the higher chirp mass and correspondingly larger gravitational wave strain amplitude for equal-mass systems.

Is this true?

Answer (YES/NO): YES